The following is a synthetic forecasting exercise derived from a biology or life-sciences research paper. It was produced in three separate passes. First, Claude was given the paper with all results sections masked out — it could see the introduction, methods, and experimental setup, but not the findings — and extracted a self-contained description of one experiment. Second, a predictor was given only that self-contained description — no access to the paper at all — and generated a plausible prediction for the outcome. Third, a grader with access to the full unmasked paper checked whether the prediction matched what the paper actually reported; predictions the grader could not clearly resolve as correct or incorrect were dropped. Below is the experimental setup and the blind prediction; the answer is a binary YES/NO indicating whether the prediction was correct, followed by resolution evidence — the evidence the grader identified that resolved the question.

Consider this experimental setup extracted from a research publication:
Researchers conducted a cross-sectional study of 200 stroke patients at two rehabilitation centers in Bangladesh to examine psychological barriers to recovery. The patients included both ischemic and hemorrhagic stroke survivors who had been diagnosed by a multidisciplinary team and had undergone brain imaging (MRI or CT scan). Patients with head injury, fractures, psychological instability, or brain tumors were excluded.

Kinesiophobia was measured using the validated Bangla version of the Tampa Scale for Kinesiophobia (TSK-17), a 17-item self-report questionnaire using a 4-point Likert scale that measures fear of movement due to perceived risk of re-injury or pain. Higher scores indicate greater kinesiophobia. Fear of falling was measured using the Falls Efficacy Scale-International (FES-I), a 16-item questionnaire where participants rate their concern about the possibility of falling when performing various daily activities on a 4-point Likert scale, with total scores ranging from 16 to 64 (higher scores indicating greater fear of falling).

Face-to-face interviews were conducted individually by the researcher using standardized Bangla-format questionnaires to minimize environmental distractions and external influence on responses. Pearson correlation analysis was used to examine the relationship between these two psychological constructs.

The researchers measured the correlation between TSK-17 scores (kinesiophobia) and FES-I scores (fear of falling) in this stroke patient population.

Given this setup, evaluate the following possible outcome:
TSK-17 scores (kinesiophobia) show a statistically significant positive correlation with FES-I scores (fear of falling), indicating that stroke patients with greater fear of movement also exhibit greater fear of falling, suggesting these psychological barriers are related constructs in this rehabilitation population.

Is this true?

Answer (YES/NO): YES